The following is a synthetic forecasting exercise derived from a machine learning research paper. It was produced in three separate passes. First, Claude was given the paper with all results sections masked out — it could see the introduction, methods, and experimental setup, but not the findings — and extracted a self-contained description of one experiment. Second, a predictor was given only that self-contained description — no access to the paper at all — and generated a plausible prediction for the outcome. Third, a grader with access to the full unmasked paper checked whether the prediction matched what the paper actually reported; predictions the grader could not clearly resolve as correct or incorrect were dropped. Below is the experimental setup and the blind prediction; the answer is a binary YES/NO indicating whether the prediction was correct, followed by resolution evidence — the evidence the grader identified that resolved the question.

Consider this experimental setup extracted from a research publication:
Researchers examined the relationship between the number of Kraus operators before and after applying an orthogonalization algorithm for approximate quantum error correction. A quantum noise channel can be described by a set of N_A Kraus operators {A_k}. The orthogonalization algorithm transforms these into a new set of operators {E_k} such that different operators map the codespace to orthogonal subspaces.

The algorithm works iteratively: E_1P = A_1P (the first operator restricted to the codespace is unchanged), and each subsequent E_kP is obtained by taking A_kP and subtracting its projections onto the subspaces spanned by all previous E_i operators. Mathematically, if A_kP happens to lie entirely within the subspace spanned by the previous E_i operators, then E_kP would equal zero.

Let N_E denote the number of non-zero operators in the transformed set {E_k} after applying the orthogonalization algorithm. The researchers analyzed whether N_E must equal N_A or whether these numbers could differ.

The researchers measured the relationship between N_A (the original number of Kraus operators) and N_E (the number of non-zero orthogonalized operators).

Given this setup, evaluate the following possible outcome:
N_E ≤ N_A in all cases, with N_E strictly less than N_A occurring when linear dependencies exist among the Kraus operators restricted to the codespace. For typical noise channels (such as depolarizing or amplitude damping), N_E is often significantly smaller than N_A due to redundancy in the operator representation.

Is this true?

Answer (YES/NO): NO